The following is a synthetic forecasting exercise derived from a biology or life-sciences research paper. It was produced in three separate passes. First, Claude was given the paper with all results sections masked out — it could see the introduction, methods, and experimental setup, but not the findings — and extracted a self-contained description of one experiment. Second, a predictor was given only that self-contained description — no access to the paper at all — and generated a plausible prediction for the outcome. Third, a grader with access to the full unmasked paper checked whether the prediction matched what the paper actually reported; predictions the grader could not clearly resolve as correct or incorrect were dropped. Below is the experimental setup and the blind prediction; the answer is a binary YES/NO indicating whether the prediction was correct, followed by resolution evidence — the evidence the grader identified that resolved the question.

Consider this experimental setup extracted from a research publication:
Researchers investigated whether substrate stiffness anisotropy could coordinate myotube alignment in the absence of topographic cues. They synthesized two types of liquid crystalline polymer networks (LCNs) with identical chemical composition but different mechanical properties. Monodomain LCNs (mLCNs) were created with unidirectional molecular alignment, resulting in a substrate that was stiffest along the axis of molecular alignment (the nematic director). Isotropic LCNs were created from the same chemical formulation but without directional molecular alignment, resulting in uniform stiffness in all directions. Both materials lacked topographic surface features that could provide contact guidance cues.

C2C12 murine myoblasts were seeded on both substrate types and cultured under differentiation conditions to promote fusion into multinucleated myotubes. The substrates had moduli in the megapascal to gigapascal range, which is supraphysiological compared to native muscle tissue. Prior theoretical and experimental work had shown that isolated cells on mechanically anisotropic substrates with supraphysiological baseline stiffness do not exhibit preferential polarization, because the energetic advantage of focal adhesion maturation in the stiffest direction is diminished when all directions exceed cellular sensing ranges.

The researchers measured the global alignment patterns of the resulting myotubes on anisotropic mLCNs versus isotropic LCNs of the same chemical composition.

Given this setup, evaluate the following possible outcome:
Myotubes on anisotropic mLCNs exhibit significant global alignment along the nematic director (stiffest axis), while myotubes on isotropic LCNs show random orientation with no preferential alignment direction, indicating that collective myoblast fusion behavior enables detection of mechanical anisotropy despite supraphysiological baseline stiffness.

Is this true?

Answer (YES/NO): YES